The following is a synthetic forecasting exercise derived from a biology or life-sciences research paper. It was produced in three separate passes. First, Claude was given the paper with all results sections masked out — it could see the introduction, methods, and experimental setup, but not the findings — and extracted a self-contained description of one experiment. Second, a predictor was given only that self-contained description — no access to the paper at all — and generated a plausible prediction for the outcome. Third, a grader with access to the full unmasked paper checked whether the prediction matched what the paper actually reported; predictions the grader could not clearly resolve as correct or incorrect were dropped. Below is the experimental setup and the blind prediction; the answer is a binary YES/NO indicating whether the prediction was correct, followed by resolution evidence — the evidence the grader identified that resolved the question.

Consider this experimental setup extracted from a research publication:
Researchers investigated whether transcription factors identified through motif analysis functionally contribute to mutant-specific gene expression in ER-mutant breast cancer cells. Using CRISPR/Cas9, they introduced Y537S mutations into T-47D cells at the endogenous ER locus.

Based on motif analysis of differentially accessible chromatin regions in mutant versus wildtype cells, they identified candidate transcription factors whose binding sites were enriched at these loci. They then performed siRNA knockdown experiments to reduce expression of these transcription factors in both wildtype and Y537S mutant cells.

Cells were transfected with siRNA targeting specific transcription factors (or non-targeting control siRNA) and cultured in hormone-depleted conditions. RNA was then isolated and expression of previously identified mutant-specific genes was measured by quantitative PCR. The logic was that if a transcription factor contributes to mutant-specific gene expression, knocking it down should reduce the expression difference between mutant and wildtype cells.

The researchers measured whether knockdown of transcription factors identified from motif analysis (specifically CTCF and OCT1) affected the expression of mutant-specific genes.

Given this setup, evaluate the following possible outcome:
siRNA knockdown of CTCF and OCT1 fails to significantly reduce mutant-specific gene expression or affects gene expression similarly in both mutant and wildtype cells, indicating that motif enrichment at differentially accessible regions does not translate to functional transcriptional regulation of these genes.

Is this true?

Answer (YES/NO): NO